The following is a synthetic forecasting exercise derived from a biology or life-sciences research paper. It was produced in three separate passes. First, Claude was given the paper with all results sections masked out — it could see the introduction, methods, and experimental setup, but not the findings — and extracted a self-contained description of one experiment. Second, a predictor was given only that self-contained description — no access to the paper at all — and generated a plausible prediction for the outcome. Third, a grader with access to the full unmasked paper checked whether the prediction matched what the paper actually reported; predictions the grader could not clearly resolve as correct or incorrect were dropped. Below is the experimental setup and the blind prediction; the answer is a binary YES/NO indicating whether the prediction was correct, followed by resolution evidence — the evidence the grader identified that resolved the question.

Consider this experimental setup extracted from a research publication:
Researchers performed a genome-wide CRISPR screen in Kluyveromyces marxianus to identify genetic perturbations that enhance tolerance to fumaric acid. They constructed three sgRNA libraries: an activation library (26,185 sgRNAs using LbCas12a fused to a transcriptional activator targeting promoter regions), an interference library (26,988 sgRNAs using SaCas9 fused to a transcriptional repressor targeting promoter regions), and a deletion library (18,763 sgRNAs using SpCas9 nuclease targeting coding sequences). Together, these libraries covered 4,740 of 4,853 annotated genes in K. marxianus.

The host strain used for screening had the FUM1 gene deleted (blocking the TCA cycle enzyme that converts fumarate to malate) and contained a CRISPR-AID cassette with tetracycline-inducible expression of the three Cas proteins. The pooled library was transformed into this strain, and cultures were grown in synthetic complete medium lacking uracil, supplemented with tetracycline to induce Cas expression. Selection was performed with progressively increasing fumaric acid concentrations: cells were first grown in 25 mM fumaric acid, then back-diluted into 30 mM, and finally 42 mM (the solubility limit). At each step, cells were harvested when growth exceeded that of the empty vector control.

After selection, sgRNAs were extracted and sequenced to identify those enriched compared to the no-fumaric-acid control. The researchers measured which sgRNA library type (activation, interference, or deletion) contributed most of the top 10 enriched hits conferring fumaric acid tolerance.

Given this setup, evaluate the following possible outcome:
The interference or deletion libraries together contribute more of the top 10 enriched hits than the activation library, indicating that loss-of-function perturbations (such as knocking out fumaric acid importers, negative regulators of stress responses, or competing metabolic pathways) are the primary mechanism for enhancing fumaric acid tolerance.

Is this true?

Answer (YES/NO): NO